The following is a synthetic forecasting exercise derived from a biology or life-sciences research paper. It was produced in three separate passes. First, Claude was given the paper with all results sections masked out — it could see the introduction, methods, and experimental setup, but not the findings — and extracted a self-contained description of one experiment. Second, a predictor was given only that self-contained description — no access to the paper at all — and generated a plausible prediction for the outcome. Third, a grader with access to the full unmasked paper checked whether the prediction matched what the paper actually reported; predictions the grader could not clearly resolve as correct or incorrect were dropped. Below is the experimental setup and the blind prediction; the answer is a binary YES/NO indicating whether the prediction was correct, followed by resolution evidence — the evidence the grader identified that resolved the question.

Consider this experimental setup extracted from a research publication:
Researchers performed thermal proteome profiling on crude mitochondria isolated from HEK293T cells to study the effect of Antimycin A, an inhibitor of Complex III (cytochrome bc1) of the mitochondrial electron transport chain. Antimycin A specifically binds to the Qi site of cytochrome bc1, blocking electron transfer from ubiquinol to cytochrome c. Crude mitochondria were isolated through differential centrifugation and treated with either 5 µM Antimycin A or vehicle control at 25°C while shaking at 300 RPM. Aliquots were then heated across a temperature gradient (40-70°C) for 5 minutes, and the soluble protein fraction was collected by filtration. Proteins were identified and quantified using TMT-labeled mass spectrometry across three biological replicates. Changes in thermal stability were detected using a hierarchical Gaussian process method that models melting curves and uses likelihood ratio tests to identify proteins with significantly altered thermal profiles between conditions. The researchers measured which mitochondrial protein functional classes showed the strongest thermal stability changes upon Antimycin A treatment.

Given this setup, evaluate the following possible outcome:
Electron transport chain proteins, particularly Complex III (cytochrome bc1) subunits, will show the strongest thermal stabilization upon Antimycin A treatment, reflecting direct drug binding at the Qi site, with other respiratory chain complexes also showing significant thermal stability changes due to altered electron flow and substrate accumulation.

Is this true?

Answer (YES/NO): NO